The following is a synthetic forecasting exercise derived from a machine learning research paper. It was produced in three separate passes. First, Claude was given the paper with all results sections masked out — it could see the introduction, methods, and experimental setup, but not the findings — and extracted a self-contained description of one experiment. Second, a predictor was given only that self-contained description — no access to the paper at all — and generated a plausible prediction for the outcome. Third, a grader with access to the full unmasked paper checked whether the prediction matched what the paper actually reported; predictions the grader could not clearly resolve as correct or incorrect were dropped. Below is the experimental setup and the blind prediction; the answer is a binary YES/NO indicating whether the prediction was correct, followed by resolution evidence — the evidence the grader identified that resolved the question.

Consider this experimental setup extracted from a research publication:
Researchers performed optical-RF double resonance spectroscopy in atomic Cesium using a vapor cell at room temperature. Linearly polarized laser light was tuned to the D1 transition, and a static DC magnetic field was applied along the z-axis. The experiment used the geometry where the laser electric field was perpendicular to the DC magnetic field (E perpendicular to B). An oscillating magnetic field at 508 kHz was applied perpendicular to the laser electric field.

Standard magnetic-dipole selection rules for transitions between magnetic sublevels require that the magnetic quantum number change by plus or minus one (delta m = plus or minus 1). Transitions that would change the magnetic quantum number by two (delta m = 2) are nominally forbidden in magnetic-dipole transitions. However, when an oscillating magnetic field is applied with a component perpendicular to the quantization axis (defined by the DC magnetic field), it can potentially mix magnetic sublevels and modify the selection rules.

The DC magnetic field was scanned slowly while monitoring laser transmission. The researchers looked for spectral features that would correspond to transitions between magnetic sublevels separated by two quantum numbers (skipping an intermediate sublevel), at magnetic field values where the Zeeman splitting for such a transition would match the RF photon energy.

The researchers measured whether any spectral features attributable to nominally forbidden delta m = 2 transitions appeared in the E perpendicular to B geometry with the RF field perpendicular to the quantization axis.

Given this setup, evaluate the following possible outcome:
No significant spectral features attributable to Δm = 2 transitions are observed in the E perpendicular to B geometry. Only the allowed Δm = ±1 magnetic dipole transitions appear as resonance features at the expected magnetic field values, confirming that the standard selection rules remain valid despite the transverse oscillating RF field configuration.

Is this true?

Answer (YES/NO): NO